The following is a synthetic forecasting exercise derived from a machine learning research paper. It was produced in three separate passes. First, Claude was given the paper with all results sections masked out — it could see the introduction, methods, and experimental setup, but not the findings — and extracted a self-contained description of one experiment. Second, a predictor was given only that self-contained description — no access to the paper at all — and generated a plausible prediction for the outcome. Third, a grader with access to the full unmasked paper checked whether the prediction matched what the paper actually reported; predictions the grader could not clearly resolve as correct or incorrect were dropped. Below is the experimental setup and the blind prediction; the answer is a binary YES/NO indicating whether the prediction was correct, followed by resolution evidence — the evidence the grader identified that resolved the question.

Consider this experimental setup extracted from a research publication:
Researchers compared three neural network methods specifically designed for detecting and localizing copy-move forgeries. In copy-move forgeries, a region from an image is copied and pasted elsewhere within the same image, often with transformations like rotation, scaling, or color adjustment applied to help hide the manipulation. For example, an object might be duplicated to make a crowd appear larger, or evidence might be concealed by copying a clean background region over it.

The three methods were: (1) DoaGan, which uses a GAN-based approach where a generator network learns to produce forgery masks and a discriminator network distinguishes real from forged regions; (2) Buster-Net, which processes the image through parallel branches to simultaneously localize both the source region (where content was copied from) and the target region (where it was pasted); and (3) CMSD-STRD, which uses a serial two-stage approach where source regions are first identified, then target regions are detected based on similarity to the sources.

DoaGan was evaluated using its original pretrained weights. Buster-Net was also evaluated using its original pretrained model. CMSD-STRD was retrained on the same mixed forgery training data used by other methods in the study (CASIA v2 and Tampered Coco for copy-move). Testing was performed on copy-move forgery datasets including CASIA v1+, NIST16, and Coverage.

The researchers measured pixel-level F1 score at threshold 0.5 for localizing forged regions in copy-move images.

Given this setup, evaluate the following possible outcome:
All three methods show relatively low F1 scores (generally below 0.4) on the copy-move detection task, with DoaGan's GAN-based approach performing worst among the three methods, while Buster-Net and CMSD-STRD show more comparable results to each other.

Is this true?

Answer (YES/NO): NO